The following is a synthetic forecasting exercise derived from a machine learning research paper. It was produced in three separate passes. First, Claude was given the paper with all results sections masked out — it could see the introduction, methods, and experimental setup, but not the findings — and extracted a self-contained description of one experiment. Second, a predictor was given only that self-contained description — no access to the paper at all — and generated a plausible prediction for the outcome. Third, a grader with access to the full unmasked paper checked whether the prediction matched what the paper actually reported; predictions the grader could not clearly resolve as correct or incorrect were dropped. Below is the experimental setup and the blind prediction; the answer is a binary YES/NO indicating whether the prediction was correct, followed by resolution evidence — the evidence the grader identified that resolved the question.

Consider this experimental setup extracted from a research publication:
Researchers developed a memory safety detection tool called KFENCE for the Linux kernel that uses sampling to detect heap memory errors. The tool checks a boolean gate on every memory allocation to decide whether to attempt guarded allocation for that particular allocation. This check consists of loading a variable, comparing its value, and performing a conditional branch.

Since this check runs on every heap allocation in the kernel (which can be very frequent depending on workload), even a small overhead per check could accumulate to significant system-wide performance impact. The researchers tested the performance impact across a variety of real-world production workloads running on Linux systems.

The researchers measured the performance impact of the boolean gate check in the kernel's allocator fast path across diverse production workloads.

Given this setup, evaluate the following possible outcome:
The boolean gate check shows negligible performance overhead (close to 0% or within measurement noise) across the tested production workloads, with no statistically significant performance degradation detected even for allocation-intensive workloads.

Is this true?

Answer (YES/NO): YES